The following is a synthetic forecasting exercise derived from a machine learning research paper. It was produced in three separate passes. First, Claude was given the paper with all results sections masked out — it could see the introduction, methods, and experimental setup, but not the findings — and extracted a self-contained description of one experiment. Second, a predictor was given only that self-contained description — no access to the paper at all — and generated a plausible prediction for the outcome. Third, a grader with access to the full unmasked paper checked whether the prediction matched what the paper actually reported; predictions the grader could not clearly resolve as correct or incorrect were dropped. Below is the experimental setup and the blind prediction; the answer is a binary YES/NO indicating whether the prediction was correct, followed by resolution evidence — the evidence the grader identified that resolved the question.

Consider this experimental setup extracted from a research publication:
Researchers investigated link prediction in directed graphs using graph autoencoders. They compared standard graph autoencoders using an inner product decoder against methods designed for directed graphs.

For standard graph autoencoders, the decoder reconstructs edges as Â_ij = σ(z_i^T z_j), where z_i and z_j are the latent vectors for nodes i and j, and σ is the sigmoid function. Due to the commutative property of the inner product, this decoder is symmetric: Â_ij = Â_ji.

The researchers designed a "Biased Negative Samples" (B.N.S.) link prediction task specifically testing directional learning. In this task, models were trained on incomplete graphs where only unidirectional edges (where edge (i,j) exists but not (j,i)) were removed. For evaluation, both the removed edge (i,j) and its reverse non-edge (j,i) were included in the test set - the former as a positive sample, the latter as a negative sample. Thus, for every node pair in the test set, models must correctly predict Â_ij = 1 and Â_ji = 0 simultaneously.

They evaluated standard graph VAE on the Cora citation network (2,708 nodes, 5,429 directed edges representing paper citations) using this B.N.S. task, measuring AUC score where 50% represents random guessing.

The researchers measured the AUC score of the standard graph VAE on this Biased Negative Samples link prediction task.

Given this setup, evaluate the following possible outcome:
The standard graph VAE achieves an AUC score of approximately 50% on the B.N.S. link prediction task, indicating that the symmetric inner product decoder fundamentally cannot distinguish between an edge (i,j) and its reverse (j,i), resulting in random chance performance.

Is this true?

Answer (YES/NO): YES